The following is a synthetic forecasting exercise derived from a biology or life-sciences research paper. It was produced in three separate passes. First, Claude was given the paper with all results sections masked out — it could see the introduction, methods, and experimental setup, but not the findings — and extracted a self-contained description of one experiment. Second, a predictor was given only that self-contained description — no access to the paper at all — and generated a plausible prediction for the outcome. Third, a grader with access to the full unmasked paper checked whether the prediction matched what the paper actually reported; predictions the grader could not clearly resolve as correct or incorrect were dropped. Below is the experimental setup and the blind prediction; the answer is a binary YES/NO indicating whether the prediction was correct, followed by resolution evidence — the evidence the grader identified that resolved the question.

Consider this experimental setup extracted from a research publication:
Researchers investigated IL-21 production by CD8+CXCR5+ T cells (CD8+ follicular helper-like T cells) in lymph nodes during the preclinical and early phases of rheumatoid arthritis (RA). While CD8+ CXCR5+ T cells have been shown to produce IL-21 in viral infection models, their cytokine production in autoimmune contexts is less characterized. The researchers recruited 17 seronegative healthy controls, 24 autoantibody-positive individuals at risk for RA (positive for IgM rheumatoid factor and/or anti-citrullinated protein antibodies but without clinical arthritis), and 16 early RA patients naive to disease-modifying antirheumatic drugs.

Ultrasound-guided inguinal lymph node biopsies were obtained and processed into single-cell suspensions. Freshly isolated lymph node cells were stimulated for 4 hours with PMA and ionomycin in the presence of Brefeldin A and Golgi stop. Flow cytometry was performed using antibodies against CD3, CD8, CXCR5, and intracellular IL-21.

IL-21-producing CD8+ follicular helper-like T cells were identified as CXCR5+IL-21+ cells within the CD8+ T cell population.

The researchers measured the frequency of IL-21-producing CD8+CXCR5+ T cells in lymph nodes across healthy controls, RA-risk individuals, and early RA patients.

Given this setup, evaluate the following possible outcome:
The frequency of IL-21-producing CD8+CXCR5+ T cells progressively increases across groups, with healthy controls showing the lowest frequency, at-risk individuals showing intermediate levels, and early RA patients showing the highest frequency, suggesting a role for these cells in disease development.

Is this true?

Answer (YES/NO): NO